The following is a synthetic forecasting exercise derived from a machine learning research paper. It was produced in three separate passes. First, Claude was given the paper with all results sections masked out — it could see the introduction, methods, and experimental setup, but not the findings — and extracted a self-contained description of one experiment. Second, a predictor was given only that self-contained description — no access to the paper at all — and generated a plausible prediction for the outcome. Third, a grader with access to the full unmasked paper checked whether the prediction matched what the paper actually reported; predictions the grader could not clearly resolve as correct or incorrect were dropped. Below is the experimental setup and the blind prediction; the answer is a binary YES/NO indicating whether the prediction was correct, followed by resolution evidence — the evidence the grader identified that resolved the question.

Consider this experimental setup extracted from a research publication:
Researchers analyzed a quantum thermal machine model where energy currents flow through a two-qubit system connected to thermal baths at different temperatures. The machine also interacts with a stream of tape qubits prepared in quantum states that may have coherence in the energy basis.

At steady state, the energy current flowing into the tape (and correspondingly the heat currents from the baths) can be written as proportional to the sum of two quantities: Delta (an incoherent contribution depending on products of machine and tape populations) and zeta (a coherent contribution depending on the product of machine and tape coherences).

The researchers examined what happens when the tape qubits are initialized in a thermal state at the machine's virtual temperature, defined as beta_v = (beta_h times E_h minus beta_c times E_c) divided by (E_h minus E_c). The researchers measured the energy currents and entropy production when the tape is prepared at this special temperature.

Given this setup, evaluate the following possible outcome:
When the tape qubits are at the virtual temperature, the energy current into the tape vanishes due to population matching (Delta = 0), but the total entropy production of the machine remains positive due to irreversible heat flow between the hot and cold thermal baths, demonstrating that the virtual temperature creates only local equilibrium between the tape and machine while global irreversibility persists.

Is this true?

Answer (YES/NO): NO